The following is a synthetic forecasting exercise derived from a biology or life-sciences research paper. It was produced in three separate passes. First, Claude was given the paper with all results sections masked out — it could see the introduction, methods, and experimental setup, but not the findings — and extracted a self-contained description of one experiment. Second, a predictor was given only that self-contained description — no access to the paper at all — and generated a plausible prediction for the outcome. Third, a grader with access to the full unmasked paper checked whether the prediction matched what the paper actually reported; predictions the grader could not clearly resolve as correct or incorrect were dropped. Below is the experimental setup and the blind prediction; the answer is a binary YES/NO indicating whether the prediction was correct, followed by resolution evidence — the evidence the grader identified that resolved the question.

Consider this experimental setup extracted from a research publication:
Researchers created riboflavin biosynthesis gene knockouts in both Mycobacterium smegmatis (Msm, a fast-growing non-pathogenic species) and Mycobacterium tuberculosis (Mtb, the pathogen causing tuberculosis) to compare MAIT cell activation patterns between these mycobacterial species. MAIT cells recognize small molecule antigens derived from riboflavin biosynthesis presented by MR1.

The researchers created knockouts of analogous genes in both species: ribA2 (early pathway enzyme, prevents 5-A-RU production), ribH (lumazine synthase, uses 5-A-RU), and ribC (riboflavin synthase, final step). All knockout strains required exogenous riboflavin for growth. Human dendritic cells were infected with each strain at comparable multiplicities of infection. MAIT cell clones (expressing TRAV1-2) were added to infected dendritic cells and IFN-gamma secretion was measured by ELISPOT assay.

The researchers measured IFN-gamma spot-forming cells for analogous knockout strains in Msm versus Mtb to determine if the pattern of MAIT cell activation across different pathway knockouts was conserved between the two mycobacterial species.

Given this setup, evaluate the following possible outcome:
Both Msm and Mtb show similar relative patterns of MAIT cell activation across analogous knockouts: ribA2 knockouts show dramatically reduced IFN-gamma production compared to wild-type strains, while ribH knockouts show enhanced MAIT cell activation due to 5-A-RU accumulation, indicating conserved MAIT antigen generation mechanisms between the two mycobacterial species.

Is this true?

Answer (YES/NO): NO